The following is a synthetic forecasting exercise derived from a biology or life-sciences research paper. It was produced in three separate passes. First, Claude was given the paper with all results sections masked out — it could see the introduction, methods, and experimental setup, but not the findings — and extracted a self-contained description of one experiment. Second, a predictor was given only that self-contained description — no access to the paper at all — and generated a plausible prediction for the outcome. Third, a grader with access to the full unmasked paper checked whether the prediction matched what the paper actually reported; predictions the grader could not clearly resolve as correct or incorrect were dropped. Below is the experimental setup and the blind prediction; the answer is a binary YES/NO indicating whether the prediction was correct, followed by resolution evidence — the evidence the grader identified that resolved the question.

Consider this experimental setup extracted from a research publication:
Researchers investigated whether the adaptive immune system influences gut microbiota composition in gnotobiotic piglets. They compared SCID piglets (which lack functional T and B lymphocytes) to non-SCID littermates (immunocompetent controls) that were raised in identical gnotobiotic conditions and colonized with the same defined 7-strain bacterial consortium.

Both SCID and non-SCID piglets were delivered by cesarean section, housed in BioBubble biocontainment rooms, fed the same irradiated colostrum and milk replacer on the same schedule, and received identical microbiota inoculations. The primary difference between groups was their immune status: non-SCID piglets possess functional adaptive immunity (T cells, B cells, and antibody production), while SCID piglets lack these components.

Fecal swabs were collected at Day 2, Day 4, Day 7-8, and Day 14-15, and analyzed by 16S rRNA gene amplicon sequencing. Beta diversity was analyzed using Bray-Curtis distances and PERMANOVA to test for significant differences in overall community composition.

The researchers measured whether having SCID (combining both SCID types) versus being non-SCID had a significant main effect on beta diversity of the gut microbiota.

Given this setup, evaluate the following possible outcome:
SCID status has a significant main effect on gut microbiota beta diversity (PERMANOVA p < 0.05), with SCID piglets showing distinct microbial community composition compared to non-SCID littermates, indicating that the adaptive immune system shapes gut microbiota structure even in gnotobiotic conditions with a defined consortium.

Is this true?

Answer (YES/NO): NO